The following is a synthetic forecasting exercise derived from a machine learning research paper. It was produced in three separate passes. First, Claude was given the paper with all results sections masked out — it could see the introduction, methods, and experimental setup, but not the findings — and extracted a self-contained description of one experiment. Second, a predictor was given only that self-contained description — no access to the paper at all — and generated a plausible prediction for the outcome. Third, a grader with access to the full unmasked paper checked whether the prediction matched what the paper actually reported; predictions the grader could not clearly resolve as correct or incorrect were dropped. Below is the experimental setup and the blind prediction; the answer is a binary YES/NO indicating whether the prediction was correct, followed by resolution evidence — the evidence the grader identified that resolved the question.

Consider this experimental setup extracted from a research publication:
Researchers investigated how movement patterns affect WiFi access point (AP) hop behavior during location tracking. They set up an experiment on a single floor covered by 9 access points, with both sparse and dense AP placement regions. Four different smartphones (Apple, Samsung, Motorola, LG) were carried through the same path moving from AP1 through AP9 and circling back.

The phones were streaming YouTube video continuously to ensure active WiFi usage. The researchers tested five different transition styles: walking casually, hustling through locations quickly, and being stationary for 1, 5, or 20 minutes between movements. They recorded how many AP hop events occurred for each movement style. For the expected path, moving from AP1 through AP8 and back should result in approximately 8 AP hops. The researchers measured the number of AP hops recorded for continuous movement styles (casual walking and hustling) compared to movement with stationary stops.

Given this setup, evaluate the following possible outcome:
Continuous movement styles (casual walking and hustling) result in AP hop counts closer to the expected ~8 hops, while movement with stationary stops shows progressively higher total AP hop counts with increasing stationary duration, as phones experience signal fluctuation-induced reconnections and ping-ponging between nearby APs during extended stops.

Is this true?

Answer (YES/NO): NO